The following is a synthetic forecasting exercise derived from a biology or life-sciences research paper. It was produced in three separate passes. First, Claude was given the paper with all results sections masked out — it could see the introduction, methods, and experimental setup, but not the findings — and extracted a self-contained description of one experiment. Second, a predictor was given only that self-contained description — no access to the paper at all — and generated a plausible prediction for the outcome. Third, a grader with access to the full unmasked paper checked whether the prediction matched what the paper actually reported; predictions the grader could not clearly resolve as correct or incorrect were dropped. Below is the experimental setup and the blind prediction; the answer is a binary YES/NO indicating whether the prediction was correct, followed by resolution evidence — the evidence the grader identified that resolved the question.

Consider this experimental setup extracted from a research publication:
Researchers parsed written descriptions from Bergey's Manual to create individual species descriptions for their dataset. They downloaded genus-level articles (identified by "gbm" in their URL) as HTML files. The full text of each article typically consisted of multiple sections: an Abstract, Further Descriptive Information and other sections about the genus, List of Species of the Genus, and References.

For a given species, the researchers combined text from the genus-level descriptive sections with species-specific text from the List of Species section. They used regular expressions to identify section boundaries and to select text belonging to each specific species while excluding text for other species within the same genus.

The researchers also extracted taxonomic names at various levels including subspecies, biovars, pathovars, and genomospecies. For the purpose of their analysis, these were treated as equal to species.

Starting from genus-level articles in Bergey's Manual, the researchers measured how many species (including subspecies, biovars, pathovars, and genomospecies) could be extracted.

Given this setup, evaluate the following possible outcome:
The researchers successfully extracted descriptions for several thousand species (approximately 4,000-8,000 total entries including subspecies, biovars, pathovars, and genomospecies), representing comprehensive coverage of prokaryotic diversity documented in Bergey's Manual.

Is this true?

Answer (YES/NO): YES